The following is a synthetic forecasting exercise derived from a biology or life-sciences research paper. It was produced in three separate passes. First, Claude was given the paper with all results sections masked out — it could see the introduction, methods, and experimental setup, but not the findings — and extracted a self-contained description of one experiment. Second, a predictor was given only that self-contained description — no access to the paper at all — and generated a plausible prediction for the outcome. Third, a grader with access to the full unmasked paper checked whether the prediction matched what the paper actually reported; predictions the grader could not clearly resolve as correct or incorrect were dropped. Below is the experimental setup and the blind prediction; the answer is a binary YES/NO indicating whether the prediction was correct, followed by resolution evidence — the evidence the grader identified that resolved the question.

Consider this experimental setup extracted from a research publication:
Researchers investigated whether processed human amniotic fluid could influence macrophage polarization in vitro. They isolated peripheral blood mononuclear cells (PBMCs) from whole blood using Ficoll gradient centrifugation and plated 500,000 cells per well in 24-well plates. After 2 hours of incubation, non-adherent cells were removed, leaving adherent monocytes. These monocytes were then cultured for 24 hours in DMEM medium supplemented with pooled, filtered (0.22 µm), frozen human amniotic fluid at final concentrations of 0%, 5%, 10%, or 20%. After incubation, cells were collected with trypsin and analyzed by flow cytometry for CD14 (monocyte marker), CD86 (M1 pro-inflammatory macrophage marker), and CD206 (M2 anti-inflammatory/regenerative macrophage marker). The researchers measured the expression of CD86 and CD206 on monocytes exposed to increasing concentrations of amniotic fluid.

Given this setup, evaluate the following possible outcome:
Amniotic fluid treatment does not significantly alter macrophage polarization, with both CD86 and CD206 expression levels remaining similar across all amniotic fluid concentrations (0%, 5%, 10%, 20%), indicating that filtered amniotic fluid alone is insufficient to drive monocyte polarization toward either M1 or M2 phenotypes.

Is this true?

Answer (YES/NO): NO